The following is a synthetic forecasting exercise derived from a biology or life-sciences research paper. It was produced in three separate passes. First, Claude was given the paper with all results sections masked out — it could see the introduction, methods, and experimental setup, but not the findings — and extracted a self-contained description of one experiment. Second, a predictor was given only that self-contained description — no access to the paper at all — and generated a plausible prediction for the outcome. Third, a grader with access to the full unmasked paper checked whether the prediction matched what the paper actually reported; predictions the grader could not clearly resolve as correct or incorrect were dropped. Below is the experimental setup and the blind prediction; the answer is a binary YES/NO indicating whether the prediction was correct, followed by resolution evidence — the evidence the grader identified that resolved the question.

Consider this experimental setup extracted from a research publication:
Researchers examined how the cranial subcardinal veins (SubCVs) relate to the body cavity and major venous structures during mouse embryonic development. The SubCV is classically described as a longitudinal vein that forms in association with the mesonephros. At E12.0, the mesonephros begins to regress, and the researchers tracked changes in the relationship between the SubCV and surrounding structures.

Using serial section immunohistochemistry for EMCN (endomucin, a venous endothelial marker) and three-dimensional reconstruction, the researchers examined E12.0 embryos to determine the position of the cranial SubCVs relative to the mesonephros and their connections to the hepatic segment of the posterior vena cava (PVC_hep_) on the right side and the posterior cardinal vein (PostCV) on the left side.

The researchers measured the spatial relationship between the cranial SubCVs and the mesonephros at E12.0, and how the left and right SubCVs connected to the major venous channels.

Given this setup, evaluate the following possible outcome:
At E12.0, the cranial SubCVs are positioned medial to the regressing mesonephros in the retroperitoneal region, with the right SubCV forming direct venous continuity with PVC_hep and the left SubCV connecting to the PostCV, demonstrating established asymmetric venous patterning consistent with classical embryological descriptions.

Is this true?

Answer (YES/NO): NO